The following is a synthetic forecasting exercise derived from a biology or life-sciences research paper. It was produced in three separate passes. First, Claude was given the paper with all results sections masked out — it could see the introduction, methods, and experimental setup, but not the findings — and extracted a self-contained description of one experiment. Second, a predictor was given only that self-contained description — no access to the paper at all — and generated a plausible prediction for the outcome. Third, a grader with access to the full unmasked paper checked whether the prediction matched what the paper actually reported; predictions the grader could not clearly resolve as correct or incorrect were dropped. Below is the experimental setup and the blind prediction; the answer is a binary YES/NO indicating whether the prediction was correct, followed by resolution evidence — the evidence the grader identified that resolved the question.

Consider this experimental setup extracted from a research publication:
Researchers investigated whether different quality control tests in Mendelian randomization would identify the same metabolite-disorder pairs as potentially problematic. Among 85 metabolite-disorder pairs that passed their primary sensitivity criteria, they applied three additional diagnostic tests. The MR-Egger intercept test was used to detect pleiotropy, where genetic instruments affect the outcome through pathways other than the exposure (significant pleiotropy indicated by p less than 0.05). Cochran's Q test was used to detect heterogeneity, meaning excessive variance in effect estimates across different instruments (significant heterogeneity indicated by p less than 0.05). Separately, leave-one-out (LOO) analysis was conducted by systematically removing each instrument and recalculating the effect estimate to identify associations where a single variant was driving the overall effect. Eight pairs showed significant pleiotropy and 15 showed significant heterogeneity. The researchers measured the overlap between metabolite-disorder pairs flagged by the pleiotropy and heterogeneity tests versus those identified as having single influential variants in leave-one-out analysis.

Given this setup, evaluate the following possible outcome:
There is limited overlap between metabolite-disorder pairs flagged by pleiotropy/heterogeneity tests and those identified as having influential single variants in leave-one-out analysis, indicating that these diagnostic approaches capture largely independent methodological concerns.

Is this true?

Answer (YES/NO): NO